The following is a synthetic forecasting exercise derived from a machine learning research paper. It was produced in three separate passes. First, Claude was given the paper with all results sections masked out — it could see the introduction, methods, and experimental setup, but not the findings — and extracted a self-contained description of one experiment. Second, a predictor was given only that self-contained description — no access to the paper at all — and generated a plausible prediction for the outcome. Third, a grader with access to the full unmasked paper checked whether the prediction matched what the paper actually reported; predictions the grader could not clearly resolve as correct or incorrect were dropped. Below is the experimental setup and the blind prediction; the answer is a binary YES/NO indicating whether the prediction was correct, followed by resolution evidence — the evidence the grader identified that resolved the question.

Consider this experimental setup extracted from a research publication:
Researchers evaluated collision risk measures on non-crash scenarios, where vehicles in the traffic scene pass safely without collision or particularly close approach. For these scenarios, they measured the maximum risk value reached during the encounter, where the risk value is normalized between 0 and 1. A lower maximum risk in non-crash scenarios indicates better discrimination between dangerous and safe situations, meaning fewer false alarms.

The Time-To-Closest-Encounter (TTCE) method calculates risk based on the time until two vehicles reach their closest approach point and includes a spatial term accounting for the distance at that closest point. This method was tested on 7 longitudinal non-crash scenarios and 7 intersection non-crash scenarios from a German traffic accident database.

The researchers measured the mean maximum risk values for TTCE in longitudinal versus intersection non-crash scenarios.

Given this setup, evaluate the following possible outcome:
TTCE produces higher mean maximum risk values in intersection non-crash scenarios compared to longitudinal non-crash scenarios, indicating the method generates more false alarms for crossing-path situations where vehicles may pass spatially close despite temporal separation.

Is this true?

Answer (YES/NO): YES